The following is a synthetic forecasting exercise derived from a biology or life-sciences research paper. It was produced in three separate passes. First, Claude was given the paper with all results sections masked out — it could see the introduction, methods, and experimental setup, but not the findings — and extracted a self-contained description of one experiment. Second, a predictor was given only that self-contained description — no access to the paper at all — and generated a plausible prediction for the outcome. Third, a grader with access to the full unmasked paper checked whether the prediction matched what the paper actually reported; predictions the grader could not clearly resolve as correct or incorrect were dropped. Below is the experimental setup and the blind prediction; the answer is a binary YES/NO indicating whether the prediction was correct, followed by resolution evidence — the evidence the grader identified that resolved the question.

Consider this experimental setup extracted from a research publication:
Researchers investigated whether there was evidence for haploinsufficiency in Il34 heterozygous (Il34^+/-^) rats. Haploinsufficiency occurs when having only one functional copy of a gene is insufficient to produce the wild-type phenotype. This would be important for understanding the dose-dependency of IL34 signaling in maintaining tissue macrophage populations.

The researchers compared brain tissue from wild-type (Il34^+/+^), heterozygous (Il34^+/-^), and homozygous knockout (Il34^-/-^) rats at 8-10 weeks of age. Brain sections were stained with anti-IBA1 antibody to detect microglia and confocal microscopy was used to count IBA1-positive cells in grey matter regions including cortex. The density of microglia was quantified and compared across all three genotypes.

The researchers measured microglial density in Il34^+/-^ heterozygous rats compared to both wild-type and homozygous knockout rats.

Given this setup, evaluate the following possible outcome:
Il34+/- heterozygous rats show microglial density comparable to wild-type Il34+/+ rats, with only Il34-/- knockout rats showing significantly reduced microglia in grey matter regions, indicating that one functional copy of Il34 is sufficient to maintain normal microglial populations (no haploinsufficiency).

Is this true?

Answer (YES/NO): NO